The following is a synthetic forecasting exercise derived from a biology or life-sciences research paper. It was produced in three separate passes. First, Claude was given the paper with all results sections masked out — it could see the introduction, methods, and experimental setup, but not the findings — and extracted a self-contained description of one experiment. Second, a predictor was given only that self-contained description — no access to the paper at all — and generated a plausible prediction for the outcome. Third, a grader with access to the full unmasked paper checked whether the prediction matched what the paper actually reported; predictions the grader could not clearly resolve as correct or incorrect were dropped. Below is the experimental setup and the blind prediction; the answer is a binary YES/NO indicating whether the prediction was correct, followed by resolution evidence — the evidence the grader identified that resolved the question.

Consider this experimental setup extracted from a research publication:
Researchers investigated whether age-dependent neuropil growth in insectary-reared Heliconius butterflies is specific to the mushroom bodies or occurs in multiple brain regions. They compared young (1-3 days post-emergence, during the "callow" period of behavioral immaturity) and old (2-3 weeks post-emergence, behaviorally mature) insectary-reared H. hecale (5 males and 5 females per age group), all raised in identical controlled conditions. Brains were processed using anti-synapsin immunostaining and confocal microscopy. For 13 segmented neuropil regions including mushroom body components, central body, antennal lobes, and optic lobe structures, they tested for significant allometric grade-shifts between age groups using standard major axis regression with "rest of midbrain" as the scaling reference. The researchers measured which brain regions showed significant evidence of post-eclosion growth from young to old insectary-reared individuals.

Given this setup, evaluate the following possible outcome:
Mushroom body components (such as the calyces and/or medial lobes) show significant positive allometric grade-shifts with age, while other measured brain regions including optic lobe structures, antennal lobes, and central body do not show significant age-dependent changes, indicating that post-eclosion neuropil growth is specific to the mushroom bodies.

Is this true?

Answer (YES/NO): NO